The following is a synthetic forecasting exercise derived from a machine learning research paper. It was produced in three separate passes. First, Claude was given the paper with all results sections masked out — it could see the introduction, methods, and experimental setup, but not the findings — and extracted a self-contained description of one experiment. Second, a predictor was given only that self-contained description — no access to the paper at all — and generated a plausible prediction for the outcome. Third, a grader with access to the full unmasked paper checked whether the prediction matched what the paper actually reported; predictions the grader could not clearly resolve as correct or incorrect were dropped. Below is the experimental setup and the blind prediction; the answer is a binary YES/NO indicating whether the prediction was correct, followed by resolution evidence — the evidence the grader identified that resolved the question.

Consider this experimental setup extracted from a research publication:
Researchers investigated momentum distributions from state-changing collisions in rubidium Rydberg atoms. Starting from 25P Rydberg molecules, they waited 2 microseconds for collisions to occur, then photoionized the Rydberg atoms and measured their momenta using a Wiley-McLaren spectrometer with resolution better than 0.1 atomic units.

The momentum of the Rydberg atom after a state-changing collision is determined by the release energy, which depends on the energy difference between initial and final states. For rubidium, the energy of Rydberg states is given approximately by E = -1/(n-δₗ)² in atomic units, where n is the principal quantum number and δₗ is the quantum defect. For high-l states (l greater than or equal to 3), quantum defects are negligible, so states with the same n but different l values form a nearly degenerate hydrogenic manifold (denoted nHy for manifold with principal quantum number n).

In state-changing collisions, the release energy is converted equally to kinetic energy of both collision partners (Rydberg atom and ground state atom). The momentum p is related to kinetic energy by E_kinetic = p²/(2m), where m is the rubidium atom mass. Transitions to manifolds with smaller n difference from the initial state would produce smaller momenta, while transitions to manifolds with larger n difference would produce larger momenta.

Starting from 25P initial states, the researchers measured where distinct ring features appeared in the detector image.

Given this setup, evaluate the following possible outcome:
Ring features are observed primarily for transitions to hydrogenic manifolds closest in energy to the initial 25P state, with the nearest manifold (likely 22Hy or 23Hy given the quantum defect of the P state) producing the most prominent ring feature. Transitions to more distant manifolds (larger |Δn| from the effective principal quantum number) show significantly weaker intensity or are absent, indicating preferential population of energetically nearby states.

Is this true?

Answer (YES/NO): YES